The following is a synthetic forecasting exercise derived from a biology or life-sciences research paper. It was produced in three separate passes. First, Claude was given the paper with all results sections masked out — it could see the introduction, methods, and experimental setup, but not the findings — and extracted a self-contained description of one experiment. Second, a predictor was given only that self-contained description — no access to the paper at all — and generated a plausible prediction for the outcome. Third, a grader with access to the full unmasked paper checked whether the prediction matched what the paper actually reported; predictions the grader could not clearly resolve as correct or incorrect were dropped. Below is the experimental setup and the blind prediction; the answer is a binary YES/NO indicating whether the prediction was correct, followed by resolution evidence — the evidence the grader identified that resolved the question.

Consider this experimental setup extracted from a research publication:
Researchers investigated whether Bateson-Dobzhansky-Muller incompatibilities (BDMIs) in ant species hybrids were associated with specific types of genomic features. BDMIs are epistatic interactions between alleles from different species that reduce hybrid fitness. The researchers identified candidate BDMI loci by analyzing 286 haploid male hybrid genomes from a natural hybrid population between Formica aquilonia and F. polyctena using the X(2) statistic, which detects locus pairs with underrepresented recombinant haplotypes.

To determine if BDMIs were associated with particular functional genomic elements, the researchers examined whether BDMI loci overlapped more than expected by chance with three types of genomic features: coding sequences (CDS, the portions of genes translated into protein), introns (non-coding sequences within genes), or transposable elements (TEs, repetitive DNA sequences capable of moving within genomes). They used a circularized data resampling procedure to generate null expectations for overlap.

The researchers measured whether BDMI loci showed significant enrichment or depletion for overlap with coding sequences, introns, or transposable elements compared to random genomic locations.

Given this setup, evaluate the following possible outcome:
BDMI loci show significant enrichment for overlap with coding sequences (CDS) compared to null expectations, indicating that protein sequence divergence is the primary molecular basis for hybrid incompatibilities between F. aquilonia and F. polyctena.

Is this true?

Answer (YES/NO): NO